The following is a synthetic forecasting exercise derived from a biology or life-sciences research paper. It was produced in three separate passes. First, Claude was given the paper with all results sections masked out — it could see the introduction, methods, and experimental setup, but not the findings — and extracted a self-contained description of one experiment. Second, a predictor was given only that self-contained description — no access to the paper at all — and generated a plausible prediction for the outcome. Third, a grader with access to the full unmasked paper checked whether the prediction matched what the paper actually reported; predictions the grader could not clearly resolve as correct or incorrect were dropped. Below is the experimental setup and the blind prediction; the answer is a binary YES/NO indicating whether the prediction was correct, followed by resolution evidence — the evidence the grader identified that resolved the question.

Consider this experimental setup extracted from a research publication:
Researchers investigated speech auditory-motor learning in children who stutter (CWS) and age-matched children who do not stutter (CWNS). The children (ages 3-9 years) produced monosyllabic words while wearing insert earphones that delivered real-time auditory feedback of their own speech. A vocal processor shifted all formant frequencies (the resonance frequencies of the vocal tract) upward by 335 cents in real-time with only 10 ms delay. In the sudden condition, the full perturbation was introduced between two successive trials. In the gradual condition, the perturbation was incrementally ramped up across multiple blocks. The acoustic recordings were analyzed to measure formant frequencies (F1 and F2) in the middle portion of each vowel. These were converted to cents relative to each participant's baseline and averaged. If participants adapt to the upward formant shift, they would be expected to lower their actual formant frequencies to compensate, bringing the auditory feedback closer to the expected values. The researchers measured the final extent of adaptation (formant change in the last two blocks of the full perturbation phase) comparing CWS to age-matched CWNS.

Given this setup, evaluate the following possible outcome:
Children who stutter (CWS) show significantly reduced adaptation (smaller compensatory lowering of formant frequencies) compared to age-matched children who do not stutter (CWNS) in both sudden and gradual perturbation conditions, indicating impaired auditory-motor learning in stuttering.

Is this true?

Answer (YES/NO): YES